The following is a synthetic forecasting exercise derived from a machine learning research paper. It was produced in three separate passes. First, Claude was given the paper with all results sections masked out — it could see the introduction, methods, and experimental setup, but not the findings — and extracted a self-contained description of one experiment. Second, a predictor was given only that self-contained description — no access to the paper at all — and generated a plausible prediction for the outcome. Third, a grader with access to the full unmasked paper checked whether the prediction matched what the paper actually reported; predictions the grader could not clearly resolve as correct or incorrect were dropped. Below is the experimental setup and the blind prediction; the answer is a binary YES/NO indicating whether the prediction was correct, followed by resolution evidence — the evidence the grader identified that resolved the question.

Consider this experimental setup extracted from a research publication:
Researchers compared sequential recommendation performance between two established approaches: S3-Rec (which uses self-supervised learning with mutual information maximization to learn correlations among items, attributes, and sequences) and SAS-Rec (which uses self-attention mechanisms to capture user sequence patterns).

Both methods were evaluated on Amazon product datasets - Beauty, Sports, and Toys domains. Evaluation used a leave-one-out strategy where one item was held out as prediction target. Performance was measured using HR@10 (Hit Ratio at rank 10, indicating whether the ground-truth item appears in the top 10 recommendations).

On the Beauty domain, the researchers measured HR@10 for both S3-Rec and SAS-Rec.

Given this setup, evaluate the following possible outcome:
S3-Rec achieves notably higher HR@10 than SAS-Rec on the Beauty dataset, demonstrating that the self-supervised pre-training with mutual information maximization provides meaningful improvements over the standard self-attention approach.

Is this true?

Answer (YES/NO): NO